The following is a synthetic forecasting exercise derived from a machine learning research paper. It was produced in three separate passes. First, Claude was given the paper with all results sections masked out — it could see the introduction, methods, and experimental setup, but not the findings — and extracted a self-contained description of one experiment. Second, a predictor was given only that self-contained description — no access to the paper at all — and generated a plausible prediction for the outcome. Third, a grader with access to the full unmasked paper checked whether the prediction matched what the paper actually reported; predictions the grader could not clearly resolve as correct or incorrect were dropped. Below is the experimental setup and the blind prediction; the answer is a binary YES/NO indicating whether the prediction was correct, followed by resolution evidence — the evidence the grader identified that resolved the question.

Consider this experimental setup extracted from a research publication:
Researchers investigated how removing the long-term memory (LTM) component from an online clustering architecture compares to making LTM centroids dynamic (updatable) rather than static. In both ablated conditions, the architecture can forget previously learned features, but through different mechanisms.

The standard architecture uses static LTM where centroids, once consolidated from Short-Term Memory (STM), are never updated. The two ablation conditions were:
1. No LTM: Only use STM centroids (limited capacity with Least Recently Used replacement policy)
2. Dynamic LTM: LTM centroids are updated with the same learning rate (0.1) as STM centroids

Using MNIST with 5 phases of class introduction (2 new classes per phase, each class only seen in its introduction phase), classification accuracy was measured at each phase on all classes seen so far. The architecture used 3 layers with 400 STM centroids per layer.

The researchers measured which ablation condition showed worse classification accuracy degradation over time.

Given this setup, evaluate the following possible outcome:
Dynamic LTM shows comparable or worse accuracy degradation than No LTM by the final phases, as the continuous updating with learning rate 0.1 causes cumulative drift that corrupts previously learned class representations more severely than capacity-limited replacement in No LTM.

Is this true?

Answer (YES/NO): NO